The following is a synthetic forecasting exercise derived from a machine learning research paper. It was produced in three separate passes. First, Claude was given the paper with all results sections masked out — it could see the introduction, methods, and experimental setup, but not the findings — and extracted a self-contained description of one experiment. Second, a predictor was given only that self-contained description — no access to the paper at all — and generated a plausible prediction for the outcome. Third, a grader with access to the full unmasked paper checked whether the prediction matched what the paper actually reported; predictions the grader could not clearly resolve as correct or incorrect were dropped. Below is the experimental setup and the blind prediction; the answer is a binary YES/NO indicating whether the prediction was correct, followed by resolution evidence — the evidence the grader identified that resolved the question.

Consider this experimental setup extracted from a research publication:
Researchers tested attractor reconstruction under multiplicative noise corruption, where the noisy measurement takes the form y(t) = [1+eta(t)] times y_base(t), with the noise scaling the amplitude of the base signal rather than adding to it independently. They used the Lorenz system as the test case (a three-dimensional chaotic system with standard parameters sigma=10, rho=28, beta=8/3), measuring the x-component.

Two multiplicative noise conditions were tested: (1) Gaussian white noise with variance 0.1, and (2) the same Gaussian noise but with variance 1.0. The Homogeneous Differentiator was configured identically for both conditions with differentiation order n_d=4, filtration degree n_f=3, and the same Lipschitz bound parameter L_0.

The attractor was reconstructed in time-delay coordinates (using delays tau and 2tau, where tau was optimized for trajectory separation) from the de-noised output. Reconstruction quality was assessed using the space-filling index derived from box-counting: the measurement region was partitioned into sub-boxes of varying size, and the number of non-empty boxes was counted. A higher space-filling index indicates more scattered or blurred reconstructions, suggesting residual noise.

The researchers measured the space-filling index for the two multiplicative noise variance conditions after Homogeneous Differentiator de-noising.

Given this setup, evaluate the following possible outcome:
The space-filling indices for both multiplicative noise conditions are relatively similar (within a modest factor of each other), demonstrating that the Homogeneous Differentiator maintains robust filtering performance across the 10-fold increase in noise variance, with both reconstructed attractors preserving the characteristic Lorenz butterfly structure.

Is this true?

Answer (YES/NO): YES